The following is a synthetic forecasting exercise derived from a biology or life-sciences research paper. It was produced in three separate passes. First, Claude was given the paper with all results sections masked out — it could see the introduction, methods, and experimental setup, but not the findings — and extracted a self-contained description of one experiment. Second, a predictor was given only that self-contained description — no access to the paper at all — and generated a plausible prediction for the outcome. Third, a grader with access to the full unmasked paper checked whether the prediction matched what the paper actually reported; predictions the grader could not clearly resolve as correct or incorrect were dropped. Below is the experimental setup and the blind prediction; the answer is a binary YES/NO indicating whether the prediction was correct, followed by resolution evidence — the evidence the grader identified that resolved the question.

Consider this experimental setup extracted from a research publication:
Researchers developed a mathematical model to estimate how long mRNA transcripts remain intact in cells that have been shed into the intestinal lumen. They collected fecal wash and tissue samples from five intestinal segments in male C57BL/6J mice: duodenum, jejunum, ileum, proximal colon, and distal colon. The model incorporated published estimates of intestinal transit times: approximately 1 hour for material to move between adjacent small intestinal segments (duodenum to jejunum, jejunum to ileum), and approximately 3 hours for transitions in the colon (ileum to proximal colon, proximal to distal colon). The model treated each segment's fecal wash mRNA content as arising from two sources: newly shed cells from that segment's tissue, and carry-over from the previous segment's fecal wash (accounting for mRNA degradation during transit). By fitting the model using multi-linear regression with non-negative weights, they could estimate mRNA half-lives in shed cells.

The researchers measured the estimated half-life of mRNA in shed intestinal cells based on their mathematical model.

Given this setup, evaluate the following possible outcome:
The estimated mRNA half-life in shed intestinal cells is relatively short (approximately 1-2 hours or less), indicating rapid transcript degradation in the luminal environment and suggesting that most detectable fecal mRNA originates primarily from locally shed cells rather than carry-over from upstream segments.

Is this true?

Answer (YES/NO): NO